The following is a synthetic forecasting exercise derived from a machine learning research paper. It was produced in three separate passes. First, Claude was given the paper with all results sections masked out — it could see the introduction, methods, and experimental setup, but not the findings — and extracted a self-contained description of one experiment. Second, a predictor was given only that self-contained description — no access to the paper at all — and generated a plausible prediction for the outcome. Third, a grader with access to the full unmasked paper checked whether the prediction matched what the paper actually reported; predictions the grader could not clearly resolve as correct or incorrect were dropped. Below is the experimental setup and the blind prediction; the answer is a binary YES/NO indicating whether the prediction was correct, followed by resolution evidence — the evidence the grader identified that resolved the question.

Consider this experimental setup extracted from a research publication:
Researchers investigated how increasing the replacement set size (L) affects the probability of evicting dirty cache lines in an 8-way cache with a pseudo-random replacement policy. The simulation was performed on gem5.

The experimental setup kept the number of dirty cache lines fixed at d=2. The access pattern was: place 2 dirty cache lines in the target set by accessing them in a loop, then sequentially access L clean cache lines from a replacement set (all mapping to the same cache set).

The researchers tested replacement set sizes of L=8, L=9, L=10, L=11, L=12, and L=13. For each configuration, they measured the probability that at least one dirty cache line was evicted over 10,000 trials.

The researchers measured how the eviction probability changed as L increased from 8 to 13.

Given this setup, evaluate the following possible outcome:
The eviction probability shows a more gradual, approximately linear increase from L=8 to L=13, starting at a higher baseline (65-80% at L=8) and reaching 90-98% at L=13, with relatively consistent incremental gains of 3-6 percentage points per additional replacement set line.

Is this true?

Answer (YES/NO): NO